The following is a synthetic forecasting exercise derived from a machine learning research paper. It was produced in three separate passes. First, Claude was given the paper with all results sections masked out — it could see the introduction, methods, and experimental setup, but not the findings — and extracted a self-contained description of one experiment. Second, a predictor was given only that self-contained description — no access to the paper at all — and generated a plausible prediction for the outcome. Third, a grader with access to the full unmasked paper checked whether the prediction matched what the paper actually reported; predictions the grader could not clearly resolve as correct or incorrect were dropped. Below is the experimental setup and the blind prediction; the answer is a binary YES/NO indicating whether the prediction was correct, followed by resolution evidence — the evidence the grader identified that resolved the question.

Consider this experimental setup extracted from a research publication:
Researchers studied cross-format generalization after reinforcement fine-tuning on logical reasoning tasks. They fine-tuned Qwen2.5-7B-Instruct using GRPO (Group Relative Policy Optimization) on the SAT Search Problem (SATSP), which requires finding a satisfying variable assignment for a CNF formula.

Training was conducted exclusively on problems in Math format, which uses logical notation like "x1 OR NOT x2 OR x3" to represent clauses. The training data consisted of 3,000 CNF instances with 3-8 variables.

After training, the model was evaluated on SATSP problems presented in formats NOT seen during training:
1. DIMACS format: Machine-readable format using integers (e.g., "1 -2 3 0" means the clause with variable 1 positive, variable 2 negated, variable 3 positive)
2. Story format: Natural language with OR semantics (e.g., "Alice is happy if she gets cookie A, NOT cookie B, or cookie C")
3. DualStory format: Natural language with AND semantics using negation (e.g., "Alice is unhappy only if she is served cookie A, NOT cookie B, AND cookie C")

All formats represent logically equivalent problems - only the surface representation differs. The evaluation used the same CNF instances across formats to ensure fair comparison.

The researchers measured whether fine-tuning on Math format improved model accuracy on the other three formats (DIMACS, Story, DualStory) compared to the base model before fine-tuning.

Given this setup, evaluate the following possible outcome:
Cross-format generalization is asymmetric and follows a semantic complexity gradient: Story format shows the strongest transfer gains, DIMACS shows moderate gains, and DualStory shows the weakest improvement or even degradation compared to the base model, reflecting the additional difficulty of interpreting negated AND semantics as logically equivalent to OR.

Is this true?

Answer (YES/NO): NO